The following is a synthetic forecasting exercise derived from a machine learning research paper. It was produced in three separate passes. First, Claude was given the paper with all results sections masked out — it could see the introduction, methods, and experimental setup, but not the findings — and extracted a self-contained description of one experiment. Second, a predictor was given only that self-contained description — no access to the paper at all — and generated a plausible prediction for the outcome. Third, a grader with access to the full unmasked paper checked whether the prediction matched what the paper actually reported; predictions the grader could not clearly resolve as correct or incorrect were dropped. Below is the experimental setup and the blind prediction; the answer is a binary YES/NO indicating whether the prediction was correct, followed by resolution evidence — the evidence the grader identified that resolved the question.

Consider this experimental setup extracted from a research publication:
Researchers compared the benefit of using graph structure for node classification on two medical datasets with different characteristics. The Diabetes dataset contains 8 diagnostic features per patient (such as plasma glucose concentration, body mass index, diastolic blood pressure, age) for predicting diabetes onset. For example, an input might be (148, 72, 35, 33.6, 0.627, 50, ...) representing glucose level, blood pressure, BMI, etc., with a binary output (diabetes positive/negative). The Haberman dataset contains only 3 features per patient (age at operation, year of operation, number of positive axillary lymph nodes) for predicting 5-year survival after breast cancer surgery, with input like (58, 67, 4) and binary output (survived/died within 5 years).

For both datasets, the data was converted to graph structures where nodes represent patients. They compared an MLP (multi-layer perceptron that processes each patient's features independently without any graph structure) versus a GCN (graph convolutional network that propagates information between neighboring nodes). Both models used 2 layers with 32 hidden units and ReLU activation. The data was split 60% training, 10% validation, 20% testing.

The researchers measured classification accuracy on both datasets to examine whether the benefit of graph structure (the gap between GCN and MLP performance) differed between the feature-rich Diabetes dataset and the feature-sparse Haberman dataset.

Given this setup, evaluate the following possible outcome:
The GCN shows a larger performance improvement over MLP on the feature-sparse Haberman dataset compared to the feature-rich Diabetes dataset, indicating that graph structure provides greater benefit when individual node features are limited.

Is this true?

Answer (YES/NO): NO